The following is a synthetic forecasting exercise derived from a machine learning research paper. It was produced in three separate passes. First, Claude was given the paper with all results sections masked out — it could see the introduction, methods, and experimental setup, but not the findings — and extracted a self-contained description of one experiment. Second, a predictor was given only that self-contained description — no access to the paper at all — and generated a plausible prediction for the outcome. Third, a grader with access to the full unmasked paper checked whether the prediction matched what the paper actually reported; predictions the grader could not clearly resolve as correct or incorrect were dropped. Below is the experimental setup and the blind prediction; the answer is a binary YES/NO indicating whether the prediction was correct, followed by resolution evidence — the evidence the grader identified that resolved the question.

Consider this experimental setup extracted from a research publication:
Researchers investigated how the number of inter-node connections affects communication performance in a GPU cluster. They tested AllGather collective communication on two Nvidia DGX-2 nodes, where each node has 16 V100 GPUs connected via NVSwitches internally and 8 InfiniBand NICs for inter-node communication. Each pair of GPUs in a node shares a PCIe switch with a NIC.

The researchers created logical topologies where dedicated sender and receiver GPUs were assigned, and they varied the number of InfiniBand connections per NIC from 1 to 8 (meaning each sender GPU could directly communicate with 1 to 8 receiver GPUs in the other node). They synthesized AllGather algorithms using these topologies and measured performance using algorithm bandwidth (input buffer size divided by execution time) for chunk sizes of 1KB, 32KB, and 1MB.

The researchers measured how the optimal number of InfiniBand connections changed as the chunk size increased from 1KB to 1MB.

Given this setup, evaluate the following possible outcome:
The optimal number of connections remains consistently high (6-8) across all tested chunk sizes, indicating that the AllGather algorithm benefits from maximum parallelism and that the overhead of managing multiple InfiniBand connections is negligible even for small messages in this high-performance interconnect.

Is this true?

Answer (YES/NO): NO